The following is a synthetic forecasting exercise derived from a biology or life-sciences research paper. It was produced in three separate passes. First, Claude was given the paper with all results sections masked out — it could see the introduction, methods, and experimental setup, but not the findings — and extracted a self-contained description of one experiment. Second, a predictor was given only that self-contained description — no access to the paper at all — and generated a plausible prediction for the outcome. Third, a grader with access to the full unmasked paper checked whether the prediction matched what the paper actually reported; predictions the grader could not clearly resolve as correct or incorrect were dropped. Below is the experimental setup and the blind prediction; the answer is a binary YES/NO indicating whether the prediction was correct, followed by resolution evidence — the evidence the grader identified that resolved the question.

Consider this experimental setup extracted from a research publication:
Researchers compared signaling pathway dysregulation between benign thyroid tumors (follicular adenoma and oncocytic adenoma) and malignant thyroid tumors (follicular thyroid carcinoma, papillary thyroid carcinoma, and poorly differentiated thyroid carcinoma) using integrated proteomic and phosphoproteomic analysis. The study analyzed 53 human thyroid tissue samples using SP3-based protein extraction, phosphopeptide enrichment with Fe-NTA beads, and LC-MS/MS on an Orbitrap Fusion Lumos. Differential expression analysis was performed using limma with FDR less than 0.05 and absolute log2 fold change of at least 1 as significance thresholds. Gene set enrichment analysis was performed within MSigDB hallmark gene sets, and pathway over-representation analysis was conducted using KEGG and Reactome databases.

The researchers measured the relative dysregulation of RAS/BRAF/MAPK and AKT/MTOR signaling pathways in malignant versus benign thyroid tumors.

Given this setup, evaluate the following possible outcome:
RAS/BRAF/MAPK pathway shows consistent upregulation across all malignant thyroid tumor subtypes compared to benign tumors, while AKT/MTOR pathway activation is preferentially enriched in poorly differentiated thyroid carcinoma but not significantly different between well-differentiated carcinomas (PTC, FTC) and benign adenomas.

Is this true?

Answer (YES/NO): NO